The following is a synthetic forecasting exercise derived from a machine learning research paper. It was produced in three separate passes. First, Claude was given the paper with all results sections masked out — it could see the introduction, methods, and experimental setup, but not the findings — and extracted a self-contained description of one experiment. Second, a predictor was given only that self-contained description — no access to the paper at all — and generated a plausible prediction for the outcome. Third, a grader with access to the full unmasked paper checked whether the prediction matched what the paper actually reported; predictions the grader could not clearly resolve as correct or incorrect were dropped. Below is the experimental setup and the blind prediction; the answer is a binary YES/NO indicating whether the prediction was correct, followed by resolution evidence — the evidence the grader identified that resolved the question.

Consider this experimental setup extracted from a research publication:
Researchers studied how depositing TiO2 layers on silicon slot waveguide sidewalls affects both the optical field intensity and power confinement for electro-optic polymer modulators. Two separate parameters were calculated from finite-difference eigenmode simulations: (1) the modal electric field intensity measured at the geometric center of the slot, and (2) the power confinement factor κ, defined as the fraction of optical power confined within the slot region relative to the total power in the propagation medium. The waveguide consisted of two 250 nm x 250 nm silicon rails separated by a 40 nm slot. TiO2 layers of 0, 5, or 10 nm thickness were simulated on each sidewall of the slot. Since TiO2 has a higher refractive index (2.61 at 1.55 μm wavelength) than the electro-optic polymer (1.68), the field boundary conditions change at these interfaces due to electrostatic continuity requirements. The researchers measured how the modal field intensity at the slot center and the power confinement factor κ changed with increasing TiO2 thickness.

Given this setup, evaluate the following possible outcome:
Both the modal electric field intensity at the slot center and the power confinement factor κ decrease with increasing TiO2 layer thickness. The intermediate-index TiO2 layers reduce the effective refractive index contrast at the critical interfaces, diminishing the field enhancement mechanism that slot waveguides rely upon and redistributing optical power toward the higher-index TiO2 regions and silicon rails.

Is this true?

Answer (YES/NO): NO